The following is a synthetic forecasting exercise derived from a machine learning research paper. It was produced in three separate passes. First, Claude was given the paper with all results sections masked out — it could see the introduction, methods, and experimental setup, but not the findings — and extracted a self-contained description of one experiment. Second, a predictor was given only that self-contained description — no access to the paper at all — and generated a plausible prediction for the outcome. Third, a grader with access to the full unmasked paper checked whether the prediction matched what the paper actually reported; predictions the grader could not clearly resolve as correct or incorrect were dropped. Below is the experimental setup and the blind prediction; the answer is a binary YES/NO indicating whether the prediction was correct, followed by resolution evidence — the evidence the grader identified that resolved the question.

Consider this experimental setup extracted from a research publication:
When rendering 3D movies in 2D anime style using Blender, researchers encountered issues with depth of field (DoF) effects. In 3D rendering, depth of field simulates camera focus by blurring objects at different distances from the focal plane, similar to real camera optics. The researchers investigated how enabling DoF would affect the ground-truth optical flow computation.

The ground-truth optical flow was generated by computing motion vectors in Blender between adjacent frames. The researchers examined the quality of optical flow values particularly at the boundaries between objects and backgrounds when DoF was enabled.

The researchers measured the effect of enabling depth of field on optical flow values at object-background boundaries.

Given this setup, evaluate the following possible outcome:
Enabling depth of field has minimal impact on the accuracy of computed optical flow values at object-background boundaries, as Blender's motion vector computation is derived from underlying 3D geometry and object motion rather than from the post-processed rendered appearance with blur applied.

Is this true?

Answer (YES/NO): NO